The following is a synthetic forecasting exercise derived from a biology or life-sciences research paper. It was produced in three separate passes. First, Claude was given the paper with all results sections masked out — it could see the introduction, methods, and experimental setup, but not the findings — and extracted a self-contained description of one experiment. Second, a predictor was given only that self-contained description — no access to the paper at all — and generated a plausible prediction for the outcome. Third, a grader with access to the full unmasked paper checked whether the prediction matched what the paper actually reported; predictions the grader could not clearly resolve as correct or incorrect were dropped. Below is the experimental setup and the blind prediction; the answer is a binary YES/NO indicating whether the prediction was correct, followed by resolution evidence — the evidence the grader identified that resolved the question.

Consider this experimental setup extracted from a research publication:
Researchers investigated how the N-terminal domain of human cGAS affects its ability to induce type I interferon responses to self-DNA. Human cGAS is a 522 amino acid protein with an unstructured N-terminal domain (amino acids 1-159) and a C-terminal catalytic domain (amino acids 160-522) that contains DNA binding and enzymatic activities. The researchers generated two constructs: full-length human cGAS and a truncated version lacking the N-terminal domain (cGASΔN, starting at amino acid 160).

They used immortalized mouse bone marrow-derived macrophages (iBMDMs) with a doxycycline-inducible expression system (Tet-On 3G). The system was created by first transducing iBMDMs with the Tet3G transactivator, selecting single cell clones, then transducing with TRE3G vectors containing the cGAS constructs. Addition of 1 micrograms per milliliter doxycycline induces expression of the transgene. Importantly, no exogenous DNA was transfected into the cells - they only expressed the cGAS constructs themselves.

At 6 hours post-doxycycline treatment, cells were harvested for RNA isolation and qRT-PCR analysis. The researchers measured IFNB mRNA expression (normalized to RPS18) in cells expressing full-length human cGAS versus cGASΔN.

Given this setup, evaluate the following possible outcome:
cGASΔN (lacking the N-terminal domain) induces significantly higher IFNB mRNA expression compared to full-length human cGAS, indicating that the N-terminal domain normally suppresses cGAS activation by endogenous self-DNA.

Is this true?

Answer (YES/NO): YES